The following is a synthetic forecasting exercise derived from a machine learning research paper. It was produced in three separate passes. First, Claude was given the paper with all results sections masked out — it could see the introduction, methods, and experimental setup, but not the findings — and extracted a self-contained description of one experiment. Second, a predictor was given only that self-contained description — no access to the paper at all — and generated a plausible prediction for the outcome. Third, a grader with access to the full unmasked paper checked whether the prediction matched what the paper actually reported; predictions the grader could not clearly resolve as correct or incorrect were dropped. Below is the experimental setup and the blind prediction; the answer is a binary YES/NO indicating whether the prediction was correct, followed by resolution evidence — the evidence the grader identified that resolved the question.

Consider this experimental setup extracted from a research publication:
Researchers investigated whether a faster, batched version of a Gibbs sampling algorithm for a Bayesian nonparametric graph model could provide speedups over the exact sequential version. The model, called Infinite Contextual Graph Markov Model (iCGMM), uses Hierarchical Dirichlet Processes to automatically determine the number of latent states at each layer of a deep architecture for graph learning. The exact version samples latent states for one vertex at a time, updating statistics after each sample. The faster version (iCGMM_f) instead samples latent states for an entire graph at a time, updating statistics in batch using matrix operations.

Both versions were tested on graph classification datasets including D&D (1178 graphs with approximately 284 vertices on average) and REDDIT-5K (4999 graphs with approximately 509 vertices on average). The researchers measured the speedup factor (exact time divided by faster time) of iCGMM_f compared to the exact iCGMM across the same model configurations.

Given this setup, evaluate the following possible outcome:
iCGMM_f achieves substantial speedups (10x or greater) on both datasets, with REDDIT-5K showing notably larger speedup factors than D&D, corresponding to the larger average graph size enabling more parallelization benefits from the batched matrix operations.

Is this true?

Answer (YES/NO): YES